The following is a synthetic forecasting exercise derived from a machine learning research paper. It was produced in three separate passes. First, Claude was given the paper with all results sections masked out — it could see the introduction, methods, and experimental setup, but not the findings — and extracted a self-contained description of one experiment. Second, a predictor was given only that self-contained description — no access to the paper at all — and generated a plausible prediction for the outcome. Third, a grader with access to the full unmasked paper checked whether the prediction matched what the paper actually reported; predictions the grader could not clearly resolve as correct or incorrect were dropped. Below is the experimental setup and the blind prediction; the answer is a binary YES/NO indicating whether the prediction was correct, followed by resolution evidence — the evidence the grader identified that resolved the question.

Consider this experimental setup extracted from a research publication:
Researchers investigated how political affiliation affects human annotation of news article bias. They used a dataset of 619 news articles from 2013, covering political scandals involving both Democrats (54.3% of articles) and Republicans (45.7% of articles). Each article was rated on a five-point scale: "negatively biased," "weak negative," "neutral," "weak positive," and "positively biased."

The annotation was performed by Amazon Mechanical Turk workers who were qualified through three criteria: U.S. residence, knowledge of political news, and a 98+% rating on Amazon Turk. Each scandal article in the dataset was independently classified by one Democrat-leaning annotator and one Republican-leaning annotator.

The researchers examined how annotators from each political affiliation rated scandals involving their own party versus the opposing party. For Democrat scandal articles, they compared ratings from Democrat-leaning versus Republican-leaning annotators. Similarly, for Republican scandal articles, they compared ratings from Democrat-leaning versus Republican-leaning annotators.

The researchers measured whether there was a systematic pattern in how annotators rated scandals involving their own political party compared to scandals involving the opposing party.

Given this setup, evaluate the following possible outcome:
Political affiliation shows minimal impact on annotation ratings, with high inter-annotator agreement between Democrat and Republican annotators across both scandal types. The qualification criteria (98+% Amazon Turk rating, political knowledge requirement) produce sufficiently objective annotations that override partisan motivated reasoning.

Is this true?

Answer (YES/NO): NO